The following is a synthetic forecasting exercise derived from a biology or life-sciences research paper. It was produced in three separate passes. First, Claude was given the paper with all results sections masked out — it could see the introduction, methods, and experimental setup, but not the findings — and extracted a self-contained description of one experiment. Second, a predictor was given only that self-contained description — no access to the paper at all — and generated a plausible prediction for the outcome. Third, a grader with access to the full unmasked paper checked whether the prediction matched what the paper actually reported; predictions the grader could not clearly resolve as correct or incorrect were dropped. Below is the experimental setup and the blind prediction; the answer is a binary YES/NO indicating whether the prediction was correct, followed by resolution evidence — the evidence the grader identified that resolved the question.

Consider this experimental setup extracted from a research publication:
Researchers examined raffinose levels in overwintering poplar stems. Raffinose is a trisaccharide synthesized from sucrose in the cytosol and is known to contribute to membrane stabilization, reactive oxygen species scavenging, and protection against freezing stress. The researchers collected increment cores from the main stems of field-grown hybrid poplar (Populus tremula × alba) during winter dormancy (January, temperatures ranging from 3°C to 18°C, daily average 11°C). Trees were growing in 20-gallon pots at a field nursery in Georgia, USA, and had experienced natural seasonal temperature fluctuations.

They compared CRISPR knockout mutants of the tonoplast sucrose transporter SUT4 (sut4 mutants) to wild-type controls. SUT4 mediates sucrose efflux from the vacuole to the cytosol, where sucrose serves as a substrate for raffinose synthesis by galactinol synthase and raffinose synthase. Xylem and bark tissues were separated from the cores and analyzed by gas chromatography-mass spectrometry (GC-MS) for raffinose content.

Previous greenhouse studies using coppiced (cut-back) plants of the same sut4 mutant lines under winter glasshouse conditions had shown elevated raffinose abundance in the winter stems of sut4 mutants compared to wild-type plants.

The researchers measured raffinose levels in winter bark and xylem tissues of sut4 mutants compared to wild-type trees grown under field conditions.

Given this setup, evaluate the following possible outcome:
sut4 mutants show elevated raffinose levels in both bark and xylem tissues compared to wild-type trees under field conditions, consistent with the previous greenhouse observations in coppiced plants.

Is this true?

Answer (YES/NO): NO